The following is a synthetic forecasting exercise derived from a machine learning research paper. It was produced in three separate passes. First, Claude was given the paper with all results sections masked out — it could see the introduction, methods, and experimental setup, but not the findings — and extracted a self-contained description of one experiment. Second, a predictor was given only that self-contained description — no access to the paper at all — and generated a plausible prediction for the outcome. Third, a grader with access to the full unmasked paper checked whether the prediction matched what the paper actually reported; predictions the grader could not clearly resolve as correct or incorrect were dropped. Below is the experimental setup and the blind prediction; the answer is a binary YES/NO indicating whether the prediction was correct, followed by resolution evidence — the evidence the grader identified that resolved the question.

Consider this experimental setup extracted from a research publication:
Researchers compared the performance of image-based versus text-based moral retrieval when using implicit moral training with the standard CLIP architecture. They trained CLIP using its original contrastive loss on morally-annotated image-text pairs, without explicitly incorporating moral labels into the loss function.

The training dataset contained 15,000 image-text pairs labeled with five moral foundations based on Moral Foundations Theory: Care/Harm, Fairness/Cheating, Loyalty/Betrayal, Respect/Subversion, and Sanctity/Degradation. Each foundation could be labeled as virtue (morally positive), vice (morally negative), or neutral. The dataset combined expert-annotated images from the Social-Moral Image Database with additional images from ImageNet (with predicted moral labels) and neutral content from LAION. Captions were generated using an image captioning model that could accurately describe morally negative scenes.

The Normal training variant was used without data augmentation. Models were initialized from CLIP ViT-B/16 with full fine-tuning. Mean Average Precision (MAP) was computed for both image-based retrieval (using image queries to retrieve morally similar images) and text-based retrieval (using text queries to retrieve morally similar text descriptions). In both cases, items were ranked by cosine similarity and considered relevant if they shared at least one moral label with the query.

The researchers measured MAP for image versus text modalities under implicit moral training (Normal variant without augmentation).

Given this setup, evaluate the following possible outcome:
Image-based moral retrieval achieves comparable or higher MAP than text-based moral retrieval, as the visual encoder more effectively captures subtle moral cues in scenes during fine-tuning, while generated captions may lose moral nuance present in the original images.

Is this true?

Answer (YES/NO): YES